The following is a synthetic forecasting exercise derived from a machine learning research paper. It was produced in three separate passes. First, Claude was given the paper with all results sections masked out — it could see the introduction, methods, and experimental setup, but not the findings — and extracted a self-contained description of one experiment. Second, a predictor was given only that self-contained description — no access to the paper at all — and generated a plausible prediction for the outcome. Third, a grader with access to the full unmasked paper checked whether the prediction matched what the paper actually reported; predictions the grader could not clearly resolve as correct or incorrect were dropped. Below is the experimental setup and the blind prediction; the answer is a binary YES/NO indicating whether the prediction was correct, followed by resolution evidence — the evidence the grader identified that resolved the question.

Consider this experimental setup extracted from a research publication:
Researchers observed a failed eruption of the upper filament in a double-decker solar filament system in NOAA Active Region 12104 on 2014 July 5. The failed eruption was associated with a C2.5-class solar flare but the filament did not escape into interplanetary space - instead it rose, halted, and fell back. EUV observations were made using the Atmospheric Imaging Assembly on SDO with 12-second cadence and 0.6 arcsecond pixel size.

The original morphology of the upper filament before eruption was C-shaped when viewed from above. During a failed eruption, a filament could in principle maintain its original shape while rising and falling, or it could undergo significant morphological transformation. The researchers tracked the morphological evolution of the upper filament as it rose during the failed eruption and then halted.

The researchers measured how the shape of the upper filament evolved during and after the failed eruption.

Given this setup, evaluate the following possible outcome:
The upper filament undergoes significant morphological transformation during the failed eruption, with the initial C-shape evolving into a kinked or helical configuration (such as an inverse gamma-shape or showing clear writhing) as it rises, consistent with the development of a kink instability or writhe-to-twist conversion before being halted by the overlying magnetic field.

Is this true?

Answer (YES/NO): NO